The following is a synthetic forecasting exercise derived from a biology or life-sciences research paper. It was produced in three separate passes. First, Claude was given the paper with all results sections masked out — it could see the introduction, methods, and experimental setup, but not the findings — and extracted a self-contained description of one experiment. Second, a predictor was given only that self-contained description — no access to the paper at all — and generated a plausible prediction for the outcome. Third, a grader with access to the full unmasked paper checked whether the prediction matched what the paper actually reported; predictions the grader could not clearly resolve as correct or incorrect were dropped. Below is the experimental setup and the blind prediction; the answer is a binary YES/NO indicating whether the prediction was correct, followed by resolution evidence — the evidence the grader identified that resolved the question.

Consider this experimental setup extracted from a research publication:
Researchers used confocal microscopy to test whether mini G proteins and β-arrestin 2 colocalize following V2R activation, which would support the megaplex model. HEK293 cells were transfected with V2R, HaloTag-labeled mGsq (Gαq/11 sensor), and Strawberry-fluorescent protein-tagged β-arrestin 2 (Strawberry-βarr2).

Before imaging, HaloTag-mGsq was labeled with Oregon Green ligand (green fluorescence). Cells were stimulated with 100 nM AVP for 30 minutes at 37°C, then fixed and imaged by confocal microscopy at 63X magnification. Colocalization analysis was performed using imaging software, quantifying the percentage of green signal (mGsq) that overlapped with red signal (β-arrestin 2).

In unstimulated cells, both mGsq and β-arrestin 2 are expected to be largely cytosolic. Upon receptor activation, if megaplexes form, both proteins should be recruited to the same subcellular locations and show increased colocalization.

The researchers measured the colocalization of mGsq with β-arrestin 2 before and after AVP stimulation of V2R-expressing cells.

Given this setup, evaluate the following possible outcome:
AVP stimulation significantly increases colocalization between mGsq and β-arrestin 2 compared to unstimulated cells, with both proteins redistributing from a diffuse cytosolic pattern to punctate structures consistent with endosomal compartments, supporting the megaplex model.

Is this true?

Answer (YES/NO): YES